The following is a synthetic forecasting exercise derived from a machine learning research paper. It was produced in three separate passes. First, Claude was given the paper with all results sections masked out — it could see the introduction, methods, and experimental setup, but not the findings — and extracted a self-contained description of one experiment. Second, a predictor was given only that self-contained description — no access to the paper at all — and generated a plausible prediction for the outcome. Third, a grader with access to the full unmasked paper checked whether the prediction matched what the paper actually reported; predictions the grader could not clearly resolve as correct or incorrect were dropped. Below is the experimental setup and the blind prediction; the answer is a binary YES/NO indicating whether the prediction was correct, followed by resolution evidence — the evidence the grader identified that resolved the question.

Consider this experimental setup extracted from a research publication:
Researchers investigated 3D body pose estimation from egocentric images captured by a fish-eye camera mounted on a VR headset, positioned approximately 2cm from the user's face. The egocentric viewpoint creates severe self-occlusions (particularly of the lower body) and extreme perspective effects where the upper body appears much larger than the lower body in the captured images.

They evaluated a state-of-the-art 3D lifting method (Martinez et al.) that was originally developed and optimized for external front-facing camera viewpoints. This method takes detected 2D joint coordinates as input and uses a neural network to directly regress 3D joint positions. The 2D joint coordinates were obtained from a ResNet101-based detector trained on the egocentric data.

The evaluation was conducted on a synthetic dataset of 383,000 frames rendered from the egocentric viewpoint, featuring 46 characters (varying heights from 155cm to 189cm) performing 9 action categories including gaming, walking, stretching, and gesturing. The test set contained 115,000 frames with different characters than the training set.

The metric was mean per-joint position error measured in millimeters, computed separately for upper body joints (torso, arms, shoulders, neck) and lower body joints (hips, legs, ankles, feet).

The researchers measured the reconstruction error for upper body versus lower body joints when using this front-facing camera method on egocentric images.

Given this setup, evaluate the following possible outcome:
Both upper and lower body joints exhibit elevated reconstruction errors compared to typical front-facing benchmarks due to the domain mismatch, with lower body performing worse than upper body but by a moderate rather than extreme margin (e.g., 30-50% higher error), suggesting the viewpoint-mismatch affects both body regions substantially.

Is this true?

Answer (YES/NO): NO